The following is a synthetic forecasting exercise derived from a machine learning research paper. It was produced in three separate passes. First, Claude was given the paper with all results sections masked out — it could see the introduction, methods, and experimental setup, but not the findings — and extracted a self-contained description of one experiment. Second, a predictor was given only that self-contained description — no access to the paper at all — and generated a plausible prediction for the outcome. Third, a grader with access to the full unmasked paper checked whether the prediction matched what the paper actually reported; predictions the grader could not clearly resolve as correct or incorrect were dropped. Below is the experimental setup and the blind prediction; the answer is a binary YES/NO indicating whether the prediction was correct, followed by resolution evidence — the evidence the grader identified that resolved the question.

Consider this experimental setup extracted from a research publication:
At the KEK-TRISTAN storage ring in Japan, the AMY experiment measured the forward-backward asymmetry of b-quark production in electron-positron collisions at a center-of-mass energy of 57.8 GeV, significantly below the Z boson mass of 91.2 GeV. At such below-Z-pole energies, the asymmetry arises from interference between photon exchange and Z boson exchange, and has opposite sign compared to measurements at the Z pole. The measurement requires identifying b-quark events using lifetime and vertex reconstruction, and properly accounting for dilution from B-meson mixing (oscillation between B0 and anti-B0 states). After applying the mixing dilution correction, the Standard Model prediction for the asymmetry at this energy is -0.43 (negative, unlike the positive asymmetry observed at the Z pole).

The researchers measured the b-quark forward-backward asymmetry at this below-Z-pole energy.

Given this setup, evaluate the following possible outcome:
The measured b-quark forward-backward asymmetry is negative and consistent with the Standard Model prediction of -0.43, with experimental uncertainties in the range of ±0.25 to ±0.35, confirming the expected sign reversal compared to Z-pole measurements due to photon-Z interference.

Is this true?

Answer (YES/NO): NO